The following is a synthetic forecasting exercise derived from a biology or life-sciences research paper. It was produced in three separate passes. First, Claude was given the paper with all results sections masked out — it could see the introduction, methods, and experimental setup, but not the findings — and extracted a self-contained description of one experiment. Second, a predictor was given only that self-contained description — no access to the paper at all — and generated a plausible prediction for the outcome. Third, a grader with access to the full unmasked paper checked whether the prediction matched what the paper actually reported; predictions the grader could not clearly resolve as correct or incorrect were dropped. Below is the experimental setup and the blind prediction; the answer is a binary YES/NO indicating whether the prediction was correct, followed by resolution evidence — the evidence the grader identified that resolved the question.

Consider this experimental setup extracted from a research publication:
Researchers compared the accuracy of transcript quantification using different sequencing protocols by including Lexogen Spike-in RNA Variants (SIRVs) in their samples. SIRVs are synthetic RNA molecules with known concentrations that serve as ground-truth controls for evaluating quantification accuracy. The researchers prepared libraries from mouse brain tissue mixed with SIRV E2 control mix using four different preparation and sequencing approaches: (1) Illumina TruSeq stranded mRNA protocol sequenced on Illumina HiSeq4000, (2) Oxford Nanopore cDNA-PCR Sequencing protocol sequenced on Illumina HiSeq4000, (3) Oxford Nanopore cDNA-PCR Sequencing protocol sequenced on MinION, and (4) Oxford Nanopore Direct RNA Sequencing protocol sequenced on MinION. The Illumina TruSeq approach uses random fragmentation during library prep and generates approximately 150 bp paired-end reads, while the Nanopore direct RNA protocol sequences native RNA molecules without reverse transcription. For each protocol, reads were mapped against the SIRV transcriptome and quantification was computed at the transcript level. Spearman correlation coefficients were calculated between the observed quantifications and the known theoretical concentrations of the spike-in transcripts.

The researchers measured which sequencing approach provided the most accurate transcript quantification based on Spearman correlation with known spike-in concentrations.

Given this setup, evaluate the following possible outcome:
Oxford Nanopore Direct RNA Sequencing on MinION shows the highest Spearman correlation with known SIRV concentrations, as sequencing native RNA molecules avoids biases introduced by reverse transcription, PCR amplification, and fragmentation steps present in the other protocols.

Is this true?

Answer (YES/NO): YES